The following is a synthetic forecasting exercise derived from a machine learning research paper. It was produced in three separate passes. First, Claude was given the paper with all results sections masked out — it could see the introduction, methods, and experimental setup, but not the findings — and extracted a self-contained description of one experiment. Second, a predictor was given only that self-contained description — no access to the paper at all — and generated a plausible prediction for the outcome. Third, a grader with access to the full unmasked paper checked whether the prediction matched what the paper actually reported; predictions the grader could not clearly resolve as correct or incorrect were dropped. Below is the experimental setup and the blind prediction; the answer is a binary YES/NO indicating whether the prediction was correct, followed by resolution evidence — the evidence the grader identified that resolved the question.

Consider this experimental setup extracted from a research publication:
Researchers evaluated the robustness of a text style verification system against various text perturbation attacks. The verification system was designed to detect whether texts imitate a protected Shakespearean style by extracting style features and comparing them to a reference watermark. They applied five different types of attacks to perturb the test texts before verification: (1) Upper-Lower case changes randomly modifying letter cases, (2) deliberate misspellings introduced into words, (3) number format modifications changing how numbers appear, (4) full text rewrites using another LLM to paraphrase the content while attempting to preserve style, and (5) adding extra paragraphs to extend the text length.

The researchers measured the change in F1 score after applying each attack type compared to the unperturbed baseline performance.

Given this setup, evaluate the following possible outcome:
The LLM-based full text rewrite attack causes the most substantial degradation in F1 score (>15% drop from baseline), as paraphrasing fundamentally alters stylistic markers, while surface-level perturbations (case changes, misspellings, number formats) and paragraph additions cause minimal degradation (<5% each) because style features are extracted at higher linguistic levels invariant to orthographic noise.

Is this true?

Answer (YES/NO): NO